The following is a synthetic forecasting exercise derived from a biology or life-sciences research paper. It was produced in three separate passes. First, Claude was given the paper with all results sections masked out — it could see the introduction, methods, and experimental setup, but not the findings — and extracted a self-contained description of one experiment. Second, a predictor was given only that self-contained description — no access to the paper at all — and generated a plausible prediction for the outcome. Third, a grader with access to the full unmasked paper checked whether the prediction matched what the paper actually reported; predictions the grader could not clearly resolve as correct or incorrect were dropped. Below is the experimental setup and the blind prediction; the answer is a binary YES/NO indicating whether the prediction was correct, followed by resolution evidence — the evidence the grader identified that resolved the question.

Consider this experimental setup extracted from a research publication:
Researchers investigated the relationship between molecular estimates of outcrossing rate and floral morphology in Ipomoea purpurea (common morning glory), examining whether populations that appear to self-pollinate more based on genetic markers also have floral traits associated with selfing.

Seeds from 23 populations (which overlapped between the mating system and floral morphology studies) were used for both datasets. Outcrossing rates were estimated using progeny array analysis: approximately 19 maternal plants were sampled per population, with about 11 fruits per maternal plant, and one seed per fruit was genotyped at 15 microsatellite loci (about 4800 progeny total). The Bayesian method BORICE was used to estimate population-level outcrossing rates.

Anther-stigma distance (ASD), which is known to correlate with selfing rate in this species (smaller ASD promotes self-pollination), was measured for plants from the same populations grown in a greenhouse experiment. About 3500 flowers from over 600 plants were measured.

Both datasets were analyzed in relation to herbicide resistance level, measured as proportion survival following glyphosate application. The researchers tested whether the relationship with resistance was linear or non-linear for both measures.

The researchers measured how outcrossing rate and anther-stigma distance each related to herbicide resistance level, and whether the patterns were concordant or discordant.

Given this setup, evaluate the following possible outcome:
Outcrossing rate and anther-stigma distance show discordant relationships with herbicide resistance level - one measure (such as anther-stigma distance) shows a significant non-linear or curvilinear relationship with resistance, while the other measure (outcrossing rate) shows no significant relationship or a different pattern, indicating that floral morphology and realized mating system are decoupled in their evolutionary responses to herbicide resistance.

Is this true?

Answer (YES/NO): NO